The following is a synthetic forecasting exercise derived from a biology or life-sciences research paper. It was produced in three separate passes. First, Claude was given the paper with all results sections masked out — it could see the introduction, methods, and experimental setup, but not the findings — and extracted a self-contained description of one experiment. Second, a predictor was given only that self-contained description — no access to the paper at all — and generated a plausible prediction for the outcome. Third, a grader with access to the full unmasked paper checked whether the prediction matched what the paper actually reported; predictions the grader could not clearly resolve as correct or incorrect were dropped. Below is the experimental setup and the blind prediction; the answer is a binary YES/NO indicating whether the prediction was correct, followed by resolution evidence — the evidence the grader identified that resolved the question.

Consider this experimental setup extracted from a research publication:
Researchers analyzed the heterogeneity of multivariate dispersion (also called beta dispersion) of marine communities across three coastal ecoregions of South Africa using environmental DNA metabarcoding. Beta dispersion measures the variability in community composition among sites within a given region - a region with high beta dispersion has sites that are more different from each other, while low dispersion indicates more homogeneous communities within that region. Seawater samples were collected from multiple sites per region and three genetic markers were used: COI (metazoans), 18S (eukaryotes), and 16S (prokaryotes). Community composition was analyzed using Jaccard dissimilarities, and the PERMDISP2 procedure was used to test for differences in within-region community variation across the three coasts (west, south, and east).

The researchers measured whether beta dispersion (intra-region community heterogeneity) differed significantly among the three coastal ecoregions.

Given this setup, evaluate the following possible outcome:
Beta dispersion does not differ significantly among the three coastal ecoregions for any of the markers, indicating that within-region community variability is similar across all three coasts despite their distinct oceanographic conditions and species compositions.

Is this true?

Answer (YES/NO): NO